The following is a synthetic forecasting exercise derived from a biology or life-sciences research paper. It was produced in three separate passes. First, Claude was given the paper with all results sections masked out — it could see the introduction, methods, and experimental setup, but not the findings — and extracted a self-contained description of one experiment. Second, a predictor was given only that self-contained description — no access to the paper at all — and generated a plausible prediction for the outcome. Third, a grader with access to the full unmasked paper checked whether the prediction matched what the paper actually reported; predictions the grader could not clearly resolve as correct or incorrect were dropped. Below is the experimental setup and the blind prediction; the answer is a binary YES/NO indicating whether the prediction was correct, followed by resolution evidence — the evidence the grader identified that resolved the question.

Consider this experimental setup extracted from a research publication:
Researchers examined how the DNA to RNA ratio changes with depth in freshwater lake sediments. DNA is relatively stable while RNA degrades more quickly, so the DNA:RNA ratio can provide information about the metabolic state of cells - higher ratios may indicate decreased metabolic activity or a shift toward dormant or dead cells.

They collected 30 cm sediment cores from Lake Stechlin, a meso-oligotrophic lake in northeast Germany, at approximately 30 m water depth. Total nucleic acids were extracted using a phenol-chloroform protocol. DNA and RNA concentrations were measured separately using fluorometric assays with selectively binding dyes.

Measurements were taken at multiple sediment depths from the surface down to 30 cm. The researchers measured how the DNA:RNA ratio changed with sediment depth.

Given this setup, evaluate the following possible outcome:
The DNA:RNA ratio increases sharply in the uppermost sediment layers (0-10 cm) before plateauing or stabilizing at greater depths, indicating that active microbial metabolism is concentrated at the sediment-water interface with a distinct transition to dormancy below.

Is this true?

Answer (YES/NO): NO